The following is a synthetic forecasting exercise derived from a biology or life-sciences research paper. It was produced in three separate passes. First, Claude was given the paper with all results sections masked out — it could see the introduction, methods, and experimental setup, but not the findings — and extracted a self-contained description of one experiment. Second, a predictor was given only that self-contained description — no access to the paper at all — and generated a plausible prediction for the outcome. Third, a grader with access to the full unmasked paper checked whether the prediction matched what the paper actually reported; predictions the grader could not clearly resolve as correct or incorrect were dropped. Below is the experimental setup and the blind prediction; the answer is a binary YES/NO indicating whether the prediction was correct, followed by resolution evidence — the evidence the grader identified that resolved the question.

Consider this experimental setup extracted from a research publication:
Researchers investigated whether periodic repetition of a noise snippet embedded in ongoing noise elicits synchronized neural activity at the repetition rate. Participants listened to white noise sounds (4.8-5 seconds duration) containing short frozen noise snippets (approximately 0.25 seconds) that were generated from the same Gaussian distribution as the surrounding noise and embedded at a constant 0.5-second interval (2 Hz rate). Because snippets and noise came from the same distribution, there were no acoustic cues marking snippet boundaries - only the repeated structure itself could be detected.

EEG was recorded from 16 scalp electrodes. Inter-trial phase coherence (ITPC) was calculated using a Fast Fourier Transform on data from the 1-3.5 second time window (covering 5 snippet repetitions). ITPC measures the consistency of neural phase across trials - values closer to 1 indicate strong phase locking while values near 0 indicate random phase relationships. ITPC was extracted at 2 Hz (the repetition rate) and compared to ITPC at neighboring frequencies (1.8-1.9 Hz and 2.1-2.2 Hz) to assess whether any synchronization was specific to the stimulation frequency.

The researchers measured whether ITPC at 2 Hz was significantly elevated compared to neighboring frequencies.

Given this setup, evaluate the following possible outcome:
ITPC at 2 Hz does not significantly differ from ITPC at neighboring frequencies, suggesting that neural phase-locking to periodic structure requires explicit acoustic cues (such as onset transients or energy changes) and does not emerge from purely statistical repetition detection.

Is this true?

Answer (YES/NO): NO